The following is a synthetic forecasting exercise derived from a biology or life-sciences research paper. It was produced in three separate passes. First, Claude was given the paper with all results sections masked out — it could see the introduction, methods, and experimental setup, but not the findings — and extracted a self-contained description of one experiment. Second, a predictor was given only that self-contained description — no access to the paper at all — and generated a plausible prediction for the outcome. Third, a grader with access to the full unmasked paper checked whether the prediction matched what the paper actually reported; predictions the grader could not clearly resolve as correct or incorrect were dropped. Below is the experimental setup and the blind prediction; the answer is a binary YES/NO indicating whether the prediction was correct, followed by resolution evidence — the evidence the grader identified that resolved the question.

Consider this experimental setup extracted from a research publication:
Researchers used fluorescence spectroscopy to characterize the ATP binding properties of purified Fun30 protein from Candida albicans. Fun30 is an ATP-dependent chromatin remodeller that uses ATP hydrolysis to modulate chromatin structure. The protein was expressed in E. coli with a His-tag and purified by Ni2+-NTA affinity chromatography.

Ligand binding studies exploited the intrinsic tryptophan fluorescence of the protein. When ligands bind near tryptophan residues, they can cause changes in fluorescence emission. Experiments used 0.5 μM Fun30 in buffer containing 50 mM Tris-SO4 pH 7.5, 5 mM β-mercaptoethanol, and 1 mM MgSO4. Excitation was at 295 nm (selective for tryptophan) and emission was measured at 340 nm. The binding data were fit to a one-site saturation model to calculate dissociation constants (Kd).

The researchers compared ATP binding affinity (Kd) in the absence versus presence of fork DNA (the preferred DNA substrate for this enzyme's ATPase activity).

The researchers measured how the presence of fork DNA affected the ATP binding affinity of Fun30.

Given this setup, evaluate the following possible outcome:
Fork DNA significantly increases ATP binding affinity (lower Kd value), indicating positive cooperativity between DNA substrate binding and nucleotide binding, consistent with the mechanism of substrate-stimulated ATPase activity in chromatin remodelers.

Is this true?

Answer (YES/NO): NO